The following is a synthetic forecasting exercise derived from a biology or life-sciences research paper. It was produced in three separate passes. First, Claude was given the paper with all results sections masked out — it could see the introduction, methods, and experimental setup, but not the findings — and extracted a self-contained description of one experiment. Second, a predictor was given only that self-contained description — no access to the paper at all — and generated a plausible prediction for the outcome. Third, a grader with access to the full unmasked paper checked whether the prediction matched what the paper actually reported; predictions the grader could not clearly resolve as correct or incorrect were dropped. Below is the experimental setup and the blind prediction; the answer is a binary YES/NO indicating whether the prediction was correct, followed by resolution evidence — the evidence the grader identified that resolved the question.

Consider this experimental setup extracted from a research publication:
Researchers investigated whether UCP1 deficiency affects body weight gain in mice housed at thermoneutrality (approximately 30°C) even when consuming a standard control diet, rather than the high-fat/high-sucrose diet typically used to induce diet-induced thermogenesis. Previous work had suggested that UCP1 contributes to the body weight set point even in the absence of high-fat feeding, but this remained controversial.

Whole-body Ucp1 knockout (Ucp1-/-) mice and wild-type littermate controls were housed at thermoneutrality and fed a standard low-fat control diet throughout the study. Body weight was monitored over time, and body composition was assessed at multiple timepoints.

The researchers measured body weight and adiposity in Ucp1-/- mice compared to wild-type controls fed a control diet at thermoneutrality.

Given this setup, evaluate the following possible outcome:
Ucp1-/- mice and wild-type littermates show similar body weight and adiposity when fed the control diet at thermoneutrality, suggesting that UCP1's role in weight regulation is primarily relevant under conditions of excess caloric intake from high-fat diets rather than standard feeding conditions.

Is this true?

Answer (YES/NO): NO